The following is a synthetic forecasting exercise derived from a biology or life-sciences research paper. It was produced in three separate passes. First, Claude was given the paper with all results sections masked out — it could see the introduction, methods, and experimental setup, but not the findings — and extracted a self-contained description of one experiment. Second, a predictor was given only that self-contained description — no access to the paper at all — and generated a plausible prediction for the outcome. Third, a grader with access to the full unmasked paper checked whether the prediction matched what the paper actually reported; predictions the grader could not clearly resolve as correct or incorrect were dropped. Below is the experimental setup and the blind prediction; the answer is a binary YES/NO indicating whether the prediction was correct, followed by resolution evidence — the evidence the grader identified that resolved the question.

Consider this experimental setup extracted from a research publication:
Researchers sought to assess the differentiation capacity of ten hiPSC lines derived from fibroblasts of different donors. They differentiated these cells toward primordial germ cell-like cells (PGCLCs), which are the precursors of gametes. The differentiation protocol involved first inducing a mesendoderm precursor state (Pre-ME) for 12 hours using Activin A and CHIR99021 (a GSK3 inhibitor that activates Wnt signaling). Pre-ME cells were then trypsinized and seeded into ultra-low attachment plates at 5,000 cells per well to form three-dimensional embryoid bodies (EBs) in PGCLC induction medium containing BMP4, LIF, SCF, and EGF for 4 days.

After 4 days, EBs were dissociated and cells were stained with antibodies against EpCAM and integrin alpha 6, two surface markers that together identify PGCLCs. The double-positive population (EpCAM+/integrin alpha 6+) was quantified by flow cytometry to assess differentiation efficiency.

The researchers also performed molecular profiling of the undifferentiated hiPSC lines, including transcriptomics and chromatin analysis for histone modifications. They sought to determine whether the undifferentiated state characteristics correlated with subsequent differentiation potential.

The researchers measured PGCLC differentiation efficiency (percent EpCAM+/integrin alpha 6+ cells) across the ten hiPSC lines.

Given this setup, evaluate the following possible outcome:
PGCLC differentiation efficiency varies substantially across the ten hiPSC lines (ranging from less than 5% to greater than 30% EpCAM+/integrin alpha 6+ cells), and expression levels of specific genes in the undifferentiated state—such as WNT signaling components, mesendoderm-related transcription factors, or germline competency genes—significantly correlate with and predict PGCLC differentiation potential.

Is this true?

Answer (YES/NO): NO